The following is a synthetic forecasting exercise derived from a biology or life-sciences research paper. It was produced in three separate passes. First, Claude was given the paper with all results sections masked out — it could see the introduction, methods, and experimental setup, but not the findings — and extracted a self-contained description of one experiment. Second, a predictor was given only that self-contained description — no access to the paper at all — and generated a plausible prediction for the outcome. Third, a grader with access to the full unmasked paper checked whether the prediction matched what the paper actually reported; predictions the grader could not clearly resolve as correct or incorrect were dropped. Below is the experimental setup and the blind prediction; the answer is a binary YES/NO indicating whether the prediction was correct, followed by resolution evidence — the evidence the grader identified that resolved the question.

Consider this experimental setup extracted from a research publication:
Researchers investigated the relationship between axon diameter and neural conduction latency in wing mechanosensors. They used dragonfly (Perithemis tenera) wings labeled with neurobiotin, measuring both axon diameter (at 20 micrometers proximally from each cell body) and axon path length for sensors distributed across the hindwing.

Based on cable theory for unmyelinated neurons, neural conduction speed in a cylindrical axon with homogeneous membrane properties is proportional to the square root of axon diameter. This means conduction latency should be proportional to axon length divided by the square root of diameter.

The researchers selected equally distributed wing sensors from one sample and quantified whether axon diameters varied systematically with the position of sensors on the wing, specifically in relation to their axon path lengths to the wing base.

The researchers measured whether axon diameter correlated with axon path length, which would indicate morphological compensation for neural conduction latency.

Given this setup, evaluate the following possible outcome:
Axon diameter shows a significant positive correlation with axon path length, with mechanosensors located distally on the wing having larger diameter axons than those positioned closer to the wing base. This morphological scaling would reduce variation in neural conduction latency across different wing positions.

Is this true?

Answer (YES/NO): YES